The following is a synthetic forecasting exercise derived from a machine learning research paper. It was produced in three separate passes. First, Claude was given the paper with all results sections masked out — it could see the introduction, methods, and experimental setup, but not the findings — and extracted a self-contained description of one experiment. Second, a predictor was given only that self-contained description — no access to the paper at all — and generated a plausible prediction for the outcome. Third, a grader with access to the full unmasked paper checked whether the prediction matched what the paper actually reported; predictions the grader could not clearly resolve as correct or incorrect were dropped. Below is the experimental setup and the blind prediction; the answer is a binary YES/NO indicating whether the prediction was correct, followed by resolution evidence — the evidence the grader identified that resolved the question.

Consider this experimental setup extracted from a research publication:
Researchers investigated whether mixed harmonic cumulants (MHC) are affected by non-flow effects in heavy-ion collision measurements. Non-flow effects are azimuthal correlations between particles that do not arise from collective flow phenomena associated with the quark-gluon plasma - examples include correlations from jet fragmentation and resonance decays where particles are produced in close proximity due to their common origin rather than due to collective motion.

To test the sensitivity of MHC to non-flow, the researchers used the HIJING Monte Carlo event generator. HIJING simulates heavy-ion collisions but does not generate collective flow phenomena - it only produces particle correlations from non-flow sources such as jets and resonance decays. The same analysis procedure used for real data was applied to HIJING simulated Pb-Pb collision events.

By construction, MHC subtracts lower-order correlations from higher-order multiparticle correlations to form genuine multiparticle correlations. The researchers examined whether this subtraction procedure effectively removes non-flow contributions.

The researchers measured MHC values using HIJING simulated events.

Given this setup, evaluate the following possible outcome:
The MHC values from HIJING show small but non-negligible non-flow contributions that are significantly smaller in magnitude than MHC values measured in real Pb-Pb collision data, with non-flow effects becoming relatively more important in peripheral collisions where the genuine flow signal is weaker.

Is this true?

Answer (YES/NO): NO